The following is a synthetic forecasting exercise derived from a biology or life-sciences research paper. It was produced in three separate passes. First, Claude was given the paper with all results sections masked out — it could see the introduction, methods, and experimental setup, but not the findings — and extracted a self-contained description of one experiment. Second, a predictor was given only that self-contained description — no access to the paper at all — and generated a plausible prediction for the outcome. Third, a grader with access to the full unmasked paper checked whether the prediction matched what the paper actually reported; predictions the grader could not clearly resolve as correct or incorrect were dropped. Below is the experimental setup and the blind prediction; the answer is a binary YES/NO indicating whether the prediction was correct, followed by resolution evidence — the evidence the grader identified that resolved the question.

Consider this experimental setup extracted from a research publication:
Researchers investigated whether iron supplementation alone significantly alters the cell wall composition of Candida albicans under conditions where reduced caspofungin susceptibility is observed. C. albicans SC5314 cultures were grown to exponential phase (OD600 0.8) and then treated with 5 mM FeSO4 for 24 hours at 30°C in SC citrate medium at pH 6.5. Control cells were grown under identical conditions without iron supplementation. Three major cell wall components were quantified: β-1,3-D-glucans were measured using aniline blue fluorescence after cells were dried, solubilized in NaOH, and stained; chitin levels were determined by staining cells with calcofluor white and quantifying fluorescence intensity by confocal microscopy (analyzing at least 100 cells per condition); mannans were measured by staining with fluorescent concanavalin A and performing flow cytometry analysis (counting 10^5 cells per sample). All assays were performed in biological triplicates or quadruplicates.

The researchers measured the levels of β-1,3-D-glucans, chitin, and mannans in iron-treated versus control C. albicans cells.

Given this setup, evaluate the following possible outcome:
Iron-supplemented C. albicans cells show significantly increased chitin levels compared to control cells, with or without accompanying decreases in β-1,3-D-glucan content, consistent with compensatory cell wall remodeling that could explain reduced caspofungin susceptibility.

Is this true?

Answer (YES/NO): NO